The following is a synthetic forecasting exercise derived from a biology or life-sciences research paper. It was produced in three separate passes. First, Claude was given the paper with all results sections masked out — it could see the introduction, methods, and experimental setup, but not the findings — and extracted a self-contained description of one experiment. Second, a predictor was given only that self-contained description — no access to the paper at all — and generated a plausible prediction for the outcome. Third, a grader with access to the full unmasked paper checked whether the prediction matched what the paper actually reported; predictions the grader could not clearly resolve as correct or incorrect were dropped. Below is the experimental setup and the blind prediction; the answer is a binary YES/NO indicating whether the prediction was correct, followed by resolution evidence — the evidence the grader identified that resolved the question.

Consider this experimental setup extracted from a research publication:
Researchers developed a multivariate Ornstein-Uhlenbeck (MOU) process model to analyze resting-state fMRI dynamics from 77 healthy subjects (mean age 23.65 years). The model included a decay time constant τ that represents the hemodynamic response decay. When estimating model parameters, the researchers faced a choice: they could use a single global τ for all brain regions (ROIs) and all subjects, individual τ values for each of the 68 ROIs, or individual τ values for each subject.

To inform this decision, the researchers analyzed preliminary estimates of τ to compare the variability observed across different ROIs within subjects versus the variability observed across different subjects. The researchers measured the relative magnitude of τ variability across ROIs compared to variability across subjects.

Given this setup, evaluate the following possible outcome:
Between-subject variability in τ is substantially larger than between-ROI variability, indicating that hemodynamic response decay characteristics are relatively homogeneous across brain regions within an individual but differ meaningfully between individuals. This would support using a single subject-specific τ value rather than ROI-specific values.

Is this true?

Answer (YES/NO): YES